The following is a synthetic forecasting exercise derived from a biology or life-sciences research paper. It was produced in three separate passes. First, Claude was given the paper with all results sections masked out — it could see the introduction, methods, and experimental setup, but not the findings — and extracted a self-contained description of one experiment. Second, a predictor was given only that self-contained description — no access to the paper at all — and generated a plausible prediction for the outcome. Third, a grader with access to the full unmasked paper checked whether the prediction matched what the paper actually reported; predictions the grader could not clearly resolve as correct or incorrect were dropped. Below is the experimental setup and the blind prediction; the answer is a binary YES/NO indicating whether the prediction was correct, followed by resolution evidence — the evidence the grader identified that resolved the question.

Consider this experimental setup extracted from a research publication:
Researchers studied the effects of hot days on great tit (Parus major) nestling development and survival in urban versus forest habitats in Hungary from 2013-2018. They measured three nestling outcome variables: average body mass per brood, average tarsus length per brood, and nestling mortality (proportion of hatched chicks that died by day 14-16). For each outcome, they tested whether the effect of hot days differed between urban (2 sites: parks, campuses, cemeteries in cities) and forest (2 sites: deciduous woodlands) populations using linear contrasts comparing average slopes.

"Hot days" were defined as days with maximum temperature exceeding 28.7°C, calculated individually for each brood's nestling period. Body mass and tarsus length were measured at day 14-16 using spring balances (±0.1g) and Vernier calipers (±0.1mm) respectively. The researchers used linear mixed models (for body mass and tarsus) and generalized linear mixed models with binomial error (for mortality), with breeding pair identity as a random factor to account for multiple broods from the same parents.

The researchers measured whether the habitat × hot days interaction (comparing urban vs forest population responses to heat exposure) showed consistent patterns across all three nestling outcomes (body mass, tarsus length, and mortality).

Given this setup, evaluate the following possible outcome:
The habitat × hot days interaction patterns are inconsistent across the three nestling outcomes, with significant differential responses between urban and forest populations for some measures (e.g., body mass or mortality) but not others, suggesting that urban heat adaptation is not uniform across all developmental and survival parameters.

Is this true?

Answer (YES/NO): YES